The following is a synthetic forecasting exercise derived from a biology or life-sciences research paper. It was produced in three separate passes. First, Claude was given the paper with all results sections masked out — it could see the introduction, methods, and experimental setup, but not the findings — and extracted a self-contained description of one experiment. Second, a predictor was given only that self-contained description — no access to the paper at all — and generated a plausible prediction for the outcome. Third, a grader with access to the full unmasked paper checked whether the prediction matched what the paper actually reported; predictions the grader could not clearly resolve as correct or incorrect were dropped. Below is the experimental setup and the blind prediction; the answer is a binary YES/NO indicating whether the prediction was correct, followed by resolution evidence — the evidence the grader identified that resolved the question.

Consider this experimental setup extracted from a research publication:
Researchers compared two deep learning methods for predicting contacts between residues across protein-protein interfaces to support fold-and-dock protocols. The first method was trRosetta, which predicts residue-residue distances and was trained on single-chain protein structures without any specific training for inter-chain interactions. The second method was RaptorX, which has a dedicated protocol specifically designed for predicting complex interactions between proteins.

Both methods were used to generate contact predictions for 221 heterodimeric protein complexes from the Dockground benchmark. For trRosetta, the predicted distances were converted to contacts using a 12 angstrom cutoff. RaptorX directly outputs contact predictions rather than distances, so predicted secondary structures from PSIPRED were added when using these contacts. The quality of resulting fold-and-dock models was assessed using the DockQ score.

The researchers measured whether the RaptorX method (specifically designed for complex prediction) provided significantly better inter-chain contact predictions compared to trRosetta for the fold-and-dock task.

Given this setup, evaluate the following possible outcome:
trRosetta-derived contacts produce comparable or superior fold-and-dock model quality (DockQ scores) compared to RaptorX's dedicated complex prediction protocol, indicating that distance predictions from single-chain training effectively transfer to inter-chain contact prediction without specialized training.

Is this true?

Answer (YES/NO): YES